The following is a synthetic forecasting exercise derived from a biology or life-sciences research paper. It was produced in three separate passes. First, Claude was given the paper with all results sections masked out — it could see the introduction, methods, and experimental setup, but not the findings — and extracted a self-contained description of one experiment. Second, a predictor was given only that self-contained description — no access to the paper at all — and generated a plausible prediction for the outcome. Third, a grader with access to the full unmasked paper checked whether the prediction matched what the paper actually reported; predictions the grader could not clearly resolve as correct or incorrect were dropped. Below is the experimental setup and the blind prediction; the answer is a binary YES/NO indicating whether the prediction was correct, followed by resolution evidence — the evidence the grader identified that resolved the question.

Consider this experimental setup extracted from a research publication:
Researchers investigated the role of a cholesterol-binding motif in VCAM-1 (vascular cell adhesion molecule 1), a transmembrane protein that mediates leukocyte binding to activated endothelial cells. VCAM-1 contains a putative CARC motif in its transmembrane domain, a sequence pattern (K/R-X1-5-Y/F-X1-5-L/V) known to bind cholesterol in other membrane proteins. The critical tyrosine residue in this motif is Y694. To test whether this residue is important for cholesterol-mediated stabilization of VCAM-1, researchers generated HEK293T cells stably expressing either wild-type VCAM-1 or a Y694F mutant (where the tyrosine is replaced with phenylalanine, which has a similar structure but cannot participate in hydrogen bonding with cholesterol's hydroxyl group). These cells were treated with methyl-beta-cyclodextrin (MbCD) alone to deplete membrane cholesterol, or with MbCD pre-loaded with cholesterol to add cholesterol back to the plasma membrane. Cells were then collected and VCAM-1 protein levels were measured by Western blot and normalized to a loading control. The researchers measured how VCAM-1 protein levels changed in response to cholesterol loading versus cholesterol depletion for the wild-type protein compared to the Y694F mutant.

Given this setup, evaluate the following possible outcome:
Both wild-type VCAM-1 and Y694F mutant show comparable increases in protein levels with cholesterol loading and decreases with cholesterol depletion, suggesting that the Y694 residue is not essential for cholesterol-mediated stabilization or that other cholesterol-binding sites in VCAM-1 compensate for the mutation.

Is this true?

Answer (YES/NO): NO